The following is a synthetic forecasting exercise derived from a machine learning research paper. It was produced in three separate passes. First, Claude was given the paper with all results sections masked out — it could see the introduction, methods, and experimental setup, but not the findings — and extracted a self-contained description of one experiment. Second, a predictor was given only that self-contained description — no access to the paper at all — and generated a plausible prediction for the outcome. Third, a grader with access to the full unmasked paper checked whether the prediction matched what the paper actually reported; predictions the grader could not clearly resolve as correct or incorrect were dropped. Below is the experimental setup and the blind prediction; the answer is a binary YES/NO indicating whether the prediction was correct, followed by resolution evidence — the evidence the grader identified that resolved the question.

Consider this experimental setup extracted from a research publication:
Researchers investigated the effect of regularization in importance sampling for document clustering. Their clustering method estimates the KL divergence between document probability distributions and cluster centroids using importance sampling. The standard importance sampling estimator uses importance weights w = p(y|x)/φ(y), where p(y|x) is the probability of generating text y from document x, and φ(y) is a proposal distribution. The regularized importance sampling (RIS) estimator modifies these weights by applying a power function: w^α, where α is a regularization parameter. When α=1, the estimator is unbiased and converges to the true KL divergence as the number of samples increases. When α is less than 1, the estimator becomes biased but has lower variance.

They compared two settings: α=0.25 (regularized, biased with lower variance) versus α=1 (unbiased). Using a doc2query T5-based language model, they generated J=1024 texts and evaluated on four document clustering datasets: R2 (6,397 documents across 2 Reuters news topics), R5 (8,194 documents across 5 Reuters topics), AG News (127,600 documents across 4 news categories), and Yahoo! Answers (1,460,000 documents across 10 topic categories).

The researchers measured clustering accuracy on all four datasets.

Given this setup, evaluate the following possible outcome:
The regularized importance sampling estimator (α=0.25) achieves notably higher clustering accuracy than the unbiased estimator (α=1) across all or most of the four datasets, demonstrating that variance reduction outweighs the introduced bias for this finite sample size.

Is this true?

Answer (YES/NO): YES